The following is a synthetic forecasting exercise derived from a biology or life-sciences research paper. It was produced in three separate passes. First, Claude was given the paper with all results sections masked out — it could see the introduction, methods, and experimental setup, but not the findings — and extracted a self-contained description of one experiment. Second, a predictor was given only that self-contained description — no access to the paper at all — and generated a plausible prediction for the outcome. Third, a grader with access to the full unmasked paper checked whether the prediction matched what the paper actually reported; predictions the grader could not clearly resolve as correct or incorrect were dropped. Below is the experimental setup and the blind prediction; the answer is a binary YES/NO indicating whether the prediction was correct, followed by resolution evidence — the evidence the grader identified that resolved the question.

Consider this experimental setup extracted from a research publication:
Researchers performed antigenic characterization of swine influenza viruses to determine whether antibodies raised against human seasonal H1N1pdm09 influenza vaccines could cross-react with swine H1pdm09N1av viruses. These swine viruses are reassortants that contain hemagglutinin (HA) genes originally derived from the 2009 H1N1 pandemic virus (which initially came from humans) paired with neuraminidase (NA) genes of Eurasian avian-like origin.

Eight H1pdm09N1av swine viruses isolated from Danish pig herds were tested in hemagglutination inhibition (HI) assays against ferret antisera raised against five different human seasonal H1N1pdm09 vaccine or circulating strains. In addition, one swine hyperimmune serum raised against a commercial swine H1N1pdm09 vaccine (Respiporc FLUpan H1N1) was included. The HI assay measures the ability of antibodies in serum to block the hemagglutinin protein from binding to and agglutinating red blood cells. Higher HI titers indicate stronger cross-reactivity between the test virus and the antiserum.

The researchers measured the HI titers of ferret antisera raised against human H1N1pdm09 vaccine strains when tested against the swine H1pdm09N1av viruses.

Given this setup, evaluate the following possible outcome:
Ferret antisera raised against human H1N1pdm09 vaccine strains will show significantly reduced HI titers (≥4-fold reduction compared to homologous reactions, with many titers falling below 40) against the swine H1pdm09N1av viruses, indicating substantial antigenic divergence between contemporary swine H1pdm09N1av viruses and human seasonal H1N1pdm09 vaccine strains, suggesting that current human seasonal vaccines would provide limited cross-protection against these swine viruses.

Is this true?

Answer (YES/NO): YES